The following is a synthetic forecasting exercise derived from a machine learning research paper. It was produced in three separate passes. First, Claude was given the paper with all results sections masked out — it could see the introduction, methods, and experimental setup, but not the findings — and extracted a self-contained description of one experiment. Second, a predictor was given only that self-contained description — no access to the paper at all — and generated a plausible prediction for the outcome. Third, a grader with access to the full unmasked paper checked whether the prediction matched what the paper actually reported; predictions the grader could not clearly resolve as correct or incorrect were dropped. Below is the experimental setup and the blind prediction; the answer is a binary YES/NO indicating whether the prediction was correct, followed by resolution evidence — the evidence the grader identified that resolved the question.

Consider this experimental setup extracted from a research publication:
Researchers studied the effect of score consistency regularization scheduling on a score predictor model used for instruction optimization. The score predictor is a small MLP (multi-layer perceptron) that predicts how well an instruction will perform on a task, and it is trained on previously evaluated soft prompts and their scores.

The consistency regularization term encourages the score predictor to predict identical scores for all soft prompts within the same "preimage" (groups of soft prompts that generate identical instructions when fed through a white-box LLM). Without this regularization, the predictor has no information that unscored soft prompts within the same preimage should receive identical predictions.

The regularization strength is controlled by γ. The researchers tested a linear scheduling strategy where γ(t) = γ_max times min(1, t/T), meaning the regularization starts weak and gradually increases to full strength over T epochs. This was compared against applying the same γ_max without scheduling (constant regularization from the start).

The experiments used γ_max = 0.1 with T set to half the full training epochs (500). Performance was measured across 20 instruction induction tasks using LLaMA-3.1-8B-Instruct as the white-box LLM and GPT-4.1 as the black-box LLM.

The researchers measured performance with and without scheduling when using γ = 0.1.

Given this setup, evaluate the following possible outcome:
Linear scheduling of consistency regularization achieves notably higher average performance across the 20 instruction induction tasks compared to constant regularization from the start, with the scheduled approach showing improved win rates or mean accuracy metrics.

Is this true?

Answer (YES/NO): YES